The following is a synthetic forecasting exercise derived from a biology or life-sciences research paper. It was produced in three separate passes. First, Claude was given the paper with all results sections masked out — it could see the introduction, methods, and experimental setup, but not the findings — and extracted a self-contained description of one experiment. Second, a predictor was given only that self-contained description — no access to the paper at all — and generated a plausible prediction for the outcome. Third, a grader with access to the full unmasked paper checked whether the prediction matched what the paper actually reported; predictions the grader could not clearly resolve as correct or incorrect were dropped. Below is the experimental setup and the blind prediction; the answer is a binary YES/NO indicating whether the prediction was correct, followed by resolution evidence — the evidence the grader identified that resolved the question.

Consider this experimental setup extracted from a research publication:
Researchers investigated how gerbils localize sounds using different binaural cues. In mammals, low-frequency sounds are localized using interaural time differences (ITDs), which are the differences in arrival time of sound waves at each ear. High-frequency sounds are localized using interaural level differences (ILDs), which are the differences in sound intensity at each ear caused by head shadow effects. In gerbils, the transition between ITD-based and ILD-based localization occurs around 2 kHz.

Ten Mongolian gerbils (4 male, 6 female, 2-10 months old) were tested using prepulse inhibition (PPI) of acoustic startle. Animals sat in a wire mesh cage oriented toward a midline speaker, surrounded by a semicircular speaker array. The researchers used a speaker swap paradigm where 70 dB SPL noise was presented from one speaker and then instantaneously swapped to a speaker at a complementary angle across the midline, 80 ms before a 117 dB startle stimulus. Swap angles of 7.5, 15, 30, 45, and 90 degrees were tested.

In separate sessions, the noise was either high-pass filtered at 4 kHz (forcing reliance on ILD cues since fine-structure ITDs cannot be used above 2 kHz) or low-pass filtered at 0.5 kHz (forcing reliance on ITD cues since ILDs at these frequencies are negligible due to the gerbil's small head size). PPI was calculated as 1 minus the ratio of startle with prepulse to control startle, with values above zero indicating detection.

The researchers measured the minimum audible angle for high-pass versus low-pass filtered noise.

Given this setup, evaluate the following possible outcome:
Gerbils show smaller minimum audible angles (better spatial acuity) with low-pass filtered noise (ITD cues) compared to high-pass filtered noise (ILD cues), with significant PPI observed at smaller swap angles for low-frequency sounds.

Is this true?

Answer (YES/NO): NO